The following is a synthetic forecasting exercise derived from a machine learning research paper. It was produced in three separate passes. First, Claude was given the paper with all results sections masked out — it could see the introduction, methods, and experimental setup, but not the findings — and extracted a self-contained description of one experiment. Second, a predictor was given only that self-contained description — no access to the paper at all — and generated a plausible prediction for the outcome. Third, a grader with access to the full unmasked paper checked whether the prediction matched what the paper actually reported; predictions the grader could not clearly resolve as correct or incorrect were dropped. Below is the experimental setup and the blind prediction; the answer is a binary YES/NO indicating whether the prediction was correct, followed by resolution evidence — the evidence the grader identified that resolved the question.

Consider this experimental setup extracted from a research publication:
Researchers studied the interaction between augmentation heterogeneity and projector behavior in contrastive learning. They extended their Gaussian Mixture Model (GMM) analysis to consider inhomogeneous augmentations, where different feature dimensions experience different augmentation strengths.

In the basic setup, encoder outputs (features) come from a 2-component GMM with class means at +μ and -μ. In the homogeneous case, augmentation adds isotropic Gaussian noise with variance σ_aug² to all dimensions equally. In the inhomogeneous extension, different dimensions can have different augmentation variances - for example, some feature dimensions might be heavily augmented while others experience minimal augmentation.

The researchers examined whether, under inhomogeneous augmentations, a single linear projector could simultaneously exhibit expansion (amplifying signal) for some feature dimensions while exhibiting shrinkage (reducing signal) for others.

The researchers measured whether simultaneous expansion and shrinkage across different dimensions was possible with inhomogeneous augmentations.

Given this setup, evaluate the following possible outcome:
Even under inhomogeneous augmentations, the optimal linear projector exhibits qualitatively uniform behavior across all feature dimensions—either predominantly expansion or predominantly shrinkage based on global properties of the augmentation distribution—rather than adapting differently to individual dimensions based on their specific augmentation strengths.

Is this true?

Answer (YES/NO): NO